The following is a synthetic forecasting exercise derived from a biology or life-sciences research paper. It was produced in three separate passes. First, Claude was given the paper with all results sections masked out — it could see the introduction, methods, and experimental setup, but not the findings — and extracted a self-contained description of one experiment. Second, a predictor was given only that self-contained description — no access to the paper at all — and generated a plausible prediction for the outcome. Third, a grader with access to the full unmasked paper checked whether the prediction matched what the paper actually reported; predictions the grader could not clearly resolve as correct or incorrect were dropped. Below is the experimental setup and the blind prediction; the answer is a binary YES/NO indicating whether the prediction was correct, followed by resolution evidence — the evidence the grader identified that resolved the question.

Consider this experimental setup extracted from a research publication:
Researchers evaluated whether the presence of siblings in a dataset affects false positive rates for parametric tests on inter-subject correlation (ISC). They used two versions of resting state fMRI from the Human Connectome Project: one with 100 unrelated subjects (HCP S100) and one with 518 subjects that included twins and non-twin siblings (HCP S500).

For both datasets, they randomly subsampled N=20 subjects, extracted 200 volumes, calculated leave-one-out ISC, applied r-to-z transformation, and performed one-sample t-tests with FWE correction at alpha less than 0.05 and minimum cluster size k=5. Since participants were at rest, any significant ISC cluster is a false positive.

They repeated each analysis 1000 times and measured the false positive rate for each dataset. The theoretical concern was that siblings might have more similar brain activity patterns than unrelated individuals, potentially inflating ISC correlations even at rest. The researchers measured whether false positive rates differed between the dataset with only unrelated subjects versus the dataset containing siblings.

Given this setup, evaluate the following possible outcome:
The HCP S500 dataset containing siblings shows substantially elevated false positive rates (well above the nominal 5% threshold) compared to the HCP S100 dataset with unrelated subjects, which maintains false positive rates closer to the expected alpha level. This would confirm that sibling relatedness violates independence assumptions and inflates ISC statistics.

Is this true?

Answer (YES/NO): NO